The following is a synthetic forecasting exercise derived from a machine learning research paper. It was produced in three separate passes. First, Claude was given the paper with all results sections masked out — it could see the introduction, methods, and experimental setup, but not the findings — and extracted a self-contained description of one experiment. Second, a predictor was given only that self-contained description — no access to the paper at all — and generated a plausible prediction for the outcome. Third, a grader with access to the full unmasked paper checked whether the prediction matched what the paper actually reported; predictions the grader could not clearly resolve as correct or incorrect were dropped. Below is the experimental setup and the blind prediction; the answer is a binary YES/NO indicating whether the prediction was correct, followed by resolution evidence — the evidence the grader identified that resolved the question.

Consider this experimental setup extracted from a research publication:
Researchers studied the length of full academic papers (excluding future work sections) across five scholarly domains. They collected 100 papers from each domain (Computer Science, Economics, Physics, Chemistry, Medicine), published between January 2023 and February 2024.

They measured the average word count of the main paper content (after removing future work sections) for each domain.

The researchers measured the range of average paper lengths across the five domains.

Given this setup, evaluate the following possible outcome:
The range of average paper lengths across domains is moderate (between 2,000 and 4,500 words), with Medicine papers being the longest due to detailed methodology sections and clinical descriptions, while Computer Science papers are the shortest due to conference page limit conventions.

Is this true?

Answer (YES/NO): NO